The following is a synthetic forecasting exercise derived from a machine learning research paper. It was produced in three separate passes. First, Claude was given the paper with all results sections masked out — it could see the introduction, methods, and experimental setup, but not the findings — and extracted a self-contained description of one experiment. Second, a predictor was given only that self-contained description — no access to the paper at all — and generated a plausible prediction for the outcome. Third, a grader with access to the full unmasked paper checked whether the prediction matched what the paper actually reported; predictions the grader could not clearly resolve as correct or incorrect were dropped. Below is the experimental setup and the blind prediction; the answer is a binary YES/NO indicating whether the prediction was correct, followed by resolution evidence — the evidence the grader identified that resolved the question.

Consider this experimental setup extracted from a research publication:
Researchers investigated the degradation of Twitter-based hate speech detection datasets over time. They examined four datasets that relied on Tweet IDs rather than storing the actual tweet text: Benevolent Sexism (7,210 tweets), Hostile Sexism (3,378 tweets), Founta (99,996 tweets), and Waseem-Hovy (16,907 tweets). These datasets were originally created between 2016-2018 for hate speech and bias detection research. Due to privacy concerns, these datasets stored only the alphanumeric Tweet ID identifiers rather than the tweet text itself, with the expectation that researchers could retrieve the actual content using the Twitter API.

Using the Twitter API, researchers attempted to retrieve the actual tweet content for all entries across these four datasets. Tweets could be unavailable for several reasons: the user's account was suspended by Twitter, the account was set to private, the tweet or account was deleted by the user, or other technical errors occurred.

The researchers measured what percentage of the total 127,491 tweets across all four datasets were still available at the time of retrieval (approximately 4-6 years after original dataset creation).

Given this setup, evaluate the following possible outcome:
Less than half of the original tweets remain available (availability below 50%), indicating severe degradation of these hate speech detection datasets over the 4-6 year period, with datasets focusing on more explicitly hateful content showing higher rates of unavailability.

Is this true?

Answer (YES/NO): NO